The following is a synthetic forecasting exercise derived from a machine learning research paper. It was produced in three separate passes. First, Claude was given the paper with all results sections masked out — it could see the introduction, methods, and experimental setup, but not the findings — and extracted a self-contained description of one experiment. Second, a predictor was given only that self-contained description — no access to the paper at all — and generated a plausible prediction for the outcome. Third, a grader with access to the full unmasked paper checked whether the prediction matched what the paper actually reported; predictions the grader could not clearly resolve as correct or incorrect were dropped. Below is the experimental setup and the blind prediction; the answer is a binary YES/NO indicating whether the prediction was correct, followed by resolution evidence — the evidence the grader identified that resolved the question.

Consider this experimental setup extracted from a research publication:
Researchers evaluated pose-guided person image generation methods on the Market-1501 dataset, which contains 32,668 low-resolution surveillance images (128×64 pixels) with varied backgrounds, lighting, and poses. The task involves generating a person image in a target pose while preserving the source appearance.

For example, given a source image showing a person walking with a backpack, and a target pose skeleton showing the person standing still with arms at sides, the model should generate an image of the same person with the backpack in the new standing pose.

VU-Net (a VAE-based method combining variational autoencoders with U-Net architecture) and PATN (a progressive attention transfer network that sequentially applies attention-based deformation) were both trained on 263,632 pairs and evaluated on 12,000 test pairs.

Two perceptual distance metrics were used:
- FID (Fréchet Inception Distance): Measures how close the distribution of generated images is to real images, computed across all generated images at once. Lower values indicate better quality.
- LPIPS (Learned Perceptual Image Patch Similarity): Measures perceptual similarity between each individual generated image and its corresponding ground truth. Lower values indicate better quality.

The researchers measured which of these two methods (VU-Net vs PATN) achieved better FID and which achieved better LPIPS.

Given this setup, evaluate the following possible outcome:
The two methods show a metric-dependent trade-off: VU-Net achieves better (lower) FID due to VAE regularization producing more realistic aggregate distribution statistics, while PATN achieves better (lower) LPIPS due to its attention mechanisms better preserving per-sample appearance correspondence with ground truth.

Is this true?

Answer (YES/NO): YES